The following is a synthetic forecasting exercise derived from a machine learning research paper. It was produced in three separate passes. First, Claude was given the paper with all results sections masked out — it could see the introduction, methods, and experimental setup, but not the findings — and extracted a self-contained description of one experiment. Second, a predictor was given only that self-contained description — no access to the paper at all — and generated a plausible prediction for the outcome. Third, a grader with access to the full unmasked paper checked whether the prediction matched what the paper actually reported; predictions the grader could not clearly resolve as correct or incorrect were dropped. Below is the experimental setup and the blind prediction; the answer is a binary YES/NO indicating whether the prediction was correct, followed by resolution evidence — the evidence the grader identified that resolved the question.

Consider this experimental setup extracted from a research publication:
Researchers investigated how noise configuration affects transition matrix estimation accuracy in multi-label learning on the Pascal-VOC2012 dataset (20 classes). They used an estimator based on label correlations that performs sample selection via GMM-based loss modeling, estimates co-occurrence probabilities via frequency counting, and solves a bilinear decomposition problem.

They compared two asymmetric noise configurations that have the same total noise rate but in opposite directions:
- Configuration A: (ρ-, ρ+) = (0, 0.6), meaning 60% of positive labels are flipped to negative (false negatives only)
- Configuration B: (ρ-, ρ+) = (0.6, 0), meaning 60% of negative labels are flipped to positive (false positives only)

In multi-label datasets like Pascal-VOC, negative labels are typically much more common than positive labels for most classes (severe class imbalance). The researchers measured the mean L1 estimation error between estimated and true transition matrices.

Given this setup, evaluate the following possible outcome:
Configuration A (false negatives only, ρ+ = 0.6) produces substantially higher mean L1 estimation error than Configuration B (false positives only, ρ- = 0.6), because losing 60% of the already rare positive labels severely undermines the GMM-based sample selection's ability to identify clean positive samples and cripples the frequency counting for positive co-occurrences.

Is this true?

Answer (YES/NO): YES